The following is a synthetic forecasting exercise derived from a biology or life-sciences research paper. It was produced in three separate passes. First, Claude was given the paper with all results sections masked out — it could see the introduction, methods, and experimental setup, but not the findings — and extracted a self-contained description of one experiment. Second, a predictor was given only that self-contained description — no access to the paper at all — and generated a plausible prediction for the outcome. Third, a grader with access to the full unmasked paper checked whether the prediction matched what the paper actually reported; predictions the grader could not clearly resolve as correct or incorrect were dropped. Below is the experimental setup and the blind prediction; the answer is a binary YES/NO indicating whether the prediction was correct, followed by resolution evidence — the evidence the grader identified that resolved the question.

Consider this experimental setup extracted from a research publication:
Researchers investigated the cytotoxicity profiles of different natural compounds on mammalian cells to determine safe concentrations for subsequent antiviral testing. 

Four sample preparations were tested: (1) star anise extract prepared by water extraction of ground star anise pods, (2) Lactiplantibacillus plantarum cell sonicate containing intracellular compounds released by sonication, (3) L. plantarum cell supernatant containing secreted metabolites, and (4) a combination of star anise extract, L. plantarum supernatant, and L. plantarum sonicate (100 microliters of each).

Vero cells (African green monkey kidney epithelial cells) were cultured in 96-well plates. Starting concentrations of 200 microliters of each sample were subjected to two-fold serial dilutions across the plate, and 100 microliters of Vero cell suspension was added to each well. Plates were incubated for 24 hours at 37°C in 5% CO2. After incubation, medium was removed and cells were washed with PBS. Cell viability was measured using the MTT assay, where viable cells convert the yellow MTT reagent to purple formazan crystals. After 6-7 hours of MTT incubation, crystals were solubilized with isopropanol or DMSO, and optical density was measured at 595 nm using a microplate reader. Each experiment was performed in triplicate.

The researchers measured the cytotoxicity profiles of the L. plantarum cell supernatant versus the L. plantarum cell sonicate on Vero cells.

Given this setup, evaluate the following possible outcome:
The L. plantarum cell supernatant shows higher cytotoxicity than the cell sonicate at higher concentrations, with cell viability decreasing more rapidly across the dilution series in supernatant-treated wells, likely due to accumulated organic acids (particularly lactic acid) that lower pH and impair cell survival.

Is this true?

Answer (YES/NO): NO